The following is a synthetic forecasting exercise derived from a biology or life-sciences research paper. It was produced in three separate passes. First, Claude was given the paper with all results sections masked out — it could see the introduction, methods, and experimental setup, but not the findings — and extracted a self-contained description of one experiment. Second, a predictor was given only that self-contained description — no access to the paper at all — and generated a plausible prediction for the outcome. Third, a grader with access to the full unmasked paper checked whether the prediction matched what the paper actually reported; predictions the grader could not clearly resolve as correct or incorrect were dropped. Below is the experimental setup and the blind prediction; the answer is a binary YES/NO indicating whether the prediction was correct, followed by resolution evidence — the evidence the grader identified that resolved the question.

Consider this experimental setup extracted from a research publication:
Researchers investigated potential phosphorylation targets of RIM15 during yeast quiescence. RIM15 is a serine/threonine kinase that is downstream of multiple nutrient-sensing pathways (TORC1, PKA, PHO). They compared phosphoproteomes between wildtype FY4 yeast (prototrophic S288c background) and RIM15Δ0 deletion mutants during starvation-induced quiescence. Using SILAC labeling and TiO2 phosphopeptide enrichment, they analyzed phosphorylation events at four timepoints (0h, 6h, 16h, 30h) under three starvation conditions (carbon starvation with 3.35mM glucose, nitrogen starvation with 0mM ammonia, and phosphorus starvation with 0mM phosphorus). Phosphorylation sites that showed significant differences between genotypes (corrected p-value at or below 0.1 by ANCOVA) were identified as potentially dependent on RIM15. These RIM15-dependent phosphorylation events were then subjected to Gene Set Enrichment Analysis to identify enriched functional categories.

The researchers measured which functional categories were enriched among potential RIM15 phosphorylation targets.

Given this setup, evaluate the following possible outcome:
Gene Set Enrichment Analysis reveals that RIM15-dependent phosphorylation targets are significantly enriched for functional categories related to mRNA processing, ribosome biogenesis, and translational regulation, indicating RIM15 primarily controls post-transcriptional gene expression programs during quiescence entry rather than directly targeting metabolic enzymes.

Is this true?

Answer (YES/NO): YES